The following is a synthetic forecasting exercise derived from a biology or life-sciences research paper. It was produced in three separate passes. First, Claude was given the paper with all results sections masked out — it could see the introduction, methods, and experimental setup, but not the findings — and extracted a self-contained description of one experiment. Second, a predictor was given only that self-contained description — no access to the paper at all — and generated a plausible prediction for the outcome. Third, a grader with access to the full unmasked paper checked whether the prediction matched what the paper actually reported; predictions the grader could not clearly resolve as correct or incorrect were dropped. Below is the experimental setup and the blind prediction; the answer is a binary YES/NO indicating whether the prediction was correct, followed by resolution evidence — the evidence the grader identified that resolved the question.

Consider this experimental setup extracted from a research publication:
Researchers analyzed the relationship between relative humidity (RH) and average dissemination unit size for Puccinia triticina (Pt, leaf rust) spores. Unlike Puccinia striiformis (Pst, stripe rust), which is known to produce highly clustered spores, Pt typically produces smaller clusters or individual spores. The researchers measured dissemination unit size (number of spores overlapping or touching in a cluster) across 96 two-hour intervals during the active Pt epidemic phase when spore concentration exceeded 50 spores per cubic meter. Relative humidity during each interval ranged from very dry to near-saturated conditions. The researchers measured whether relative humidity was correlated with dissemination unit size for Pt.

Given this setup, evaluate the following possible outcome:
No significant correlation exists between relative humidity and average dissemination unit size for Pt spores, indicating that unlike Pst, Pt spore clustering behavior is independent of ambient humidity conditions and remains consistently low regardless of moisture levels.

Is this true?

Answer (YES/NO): NO